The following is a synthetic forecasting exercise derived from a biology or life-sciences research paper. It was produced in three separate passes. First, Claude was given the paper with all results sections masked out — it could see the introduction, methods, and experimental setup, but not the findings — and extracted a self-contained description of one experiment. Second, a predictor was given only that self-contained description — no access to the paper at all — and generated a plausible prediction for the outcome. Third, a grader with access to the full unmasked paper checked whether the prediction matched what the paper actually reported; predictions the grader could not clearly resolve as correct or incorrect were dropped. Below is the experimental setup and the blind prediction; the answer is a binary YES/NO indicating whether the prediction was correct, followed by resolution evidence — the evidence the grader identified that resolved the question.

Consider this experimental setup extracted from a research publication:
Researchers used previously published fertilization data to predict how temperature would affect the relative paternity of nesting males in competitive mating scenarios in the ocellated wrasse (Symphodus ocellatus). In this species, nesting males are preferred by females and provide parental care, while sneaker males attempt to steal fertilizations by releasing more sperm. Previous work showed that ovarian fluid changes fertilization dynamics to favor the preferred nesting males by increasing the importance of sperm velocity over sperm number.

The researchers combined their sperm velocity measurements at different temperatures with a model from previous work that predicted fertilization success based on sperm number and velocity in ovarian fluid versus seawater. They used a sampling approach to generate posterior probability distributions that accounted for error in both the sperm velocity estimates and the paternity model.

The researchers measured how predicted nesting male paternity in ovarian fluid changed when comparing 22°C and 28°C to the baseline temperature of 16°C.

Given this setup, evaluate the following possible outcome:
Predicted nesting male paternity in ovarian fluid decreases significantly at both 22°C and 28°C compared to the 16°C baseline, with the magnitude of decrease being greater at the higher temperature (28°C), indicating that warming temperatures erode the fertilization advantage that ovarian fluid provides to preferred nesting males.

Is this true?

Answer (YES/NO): NO